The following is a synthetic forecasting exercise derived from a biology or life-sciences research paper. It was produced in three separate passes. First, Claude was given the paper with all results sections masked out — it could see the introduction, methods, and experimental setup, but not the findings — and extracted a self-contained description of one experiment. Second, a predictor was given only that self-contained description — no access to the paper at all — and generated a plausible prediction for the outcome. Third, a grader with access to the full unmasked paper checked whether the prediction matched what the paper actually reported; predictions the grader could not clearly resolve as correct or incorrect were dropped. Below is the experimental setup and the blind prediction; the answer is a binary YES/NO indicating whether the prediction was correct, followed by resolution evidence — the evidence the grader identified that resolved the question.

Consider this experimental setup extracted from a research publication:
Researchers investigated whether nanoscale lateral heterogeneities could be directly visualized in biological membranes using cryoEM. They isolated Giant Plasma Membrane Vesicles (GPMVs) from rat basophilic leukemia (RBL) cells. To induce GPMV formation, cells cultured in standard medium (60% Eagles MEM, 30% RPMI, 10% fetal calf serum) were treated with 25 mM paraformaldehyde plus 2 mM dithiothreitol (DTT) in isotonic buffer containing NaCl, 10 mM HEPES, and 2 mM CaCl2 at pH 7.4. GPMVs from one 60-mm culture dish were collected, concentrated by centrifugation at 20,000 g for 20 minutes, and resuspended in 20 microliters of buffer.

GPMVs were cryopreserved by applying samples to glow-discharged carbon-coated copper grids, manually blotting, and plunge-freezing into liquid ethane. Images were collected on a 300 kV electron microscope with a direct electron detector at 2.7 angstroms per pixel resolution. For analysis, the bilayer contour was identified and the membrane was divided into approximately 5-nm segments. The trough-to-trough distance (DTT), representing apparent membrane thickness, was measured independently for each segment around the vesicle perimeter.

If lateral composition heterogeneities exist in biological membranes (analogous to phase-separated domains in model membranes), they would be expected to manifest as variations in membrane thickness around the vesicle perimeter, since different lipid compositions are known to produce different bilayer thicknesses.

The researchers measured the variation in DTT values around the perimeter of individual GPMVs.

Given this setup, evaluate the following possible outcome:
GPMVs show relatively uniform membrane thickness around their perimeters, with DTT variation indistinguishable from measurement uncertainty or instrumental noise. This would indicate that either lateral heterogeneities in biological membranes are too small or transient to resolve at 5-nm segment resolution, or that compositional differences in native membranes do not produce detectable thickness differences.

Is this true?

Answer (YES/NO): NO